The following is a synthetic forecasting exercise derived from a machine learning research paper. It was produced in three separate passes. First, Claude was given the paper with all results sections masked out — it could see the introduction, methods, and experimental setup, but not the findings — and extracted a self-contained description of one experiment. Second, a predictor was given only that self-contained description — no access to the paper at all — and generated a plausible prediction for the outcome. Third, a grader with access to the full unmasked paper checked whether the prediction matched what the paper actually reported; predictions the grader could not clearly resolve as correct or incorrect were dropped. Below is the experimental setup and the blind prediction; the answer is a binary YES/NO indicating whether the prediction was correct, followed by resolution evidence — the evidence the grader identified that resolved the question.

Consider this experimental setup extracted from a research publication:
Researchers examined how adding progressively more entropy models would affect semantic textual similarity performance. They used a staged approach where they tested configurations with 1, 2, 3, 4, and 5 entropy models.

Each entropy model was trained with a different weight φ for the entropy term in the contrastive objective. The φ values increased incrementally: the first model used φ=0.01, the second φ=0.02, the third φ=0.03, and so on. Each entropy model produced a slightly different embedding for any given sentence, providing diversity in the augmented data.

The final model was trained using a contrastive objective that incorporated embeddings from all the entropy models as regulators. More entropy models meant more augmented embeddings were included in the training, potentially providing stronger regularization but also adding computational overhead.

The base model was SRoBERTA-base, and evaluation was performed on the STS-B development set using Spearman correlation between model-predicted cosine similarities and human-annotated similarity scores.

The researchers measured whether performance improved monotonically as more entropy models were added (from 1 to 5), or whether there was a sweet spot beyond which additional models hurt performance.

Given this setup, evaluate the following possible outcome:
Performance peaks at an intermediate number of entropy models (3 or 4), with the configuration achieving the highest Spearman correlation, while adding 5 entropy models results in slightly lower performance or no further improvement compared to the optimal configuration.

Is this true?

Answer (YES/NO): NO